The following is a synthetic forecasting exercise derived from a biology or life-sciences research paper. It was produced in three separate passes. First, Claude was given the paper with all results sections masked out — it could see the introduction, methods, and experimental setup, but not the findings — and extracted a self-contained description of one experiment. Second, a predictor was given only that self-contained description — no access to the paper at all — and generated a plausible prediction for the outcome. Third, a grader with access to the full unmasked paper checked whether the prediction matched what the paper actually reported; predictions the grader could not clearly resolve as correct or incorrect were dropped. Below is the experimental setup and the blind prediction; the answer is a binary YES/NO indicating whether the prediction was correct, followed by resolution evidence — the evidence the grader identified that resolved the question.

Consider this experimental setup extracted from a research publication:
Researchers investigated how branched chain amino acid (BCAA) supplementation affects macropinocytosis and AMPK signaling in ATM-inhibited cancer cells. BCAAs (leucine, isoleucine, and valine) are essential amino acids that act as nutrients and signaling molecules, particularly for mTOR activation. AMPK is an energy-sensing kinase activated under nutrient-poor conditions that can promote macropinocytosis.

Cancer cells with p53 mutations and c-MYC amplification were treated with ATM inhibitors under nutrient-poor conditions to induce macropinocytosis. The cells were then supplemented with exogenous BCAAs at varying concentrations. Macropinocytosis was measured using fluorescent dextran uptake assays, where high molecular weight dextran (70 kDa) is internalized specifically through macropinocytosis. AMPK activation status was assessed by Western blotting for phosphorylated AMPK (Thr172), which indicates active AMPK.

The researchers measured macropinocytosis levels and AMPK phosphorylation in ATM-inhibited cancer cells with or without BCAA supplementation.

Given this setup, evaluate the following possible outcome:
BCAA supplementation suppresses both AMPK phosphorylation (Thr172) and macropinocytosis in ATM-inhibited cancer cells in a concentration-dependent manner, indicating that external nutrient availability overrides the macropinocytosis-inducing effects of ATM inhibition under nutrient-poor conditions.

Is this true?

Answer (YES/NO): NO